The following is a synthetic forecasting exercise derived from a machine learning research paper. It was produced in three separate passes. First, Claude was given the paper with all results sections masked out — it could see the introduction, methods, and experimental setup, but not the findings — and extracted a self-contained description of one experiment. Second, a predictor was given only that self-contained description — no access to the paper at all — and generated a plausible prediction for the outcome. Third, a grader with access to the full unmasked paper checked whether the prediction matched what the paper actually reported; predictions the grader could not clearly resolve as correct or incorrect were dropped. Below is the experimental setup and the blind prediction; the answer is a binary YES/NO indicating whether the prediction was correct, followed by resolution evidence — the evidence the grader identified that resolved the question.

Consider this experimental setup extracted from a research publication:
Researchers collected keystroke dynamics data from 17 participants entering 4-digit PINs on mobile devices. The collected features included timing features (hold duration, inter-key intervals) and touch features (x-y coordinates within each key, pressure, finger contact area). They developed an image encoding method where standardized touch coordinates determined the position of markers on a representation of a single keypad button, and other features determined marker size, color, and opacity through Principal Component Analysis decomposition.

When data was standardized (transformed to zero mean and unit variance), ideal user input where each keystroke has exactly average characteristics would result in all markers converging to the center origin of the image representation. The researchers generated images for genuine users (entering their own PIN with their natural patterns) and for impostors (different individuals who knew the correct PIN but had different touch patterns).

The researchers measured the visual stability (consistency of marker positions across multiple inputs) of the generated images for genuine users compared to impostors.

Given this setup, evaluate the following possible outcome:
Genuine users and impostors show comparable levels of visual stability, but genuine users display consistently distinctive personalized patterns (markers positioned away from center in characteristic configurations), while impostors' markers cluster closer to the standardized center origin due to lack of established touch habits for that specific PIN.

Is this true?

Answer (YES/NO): NO